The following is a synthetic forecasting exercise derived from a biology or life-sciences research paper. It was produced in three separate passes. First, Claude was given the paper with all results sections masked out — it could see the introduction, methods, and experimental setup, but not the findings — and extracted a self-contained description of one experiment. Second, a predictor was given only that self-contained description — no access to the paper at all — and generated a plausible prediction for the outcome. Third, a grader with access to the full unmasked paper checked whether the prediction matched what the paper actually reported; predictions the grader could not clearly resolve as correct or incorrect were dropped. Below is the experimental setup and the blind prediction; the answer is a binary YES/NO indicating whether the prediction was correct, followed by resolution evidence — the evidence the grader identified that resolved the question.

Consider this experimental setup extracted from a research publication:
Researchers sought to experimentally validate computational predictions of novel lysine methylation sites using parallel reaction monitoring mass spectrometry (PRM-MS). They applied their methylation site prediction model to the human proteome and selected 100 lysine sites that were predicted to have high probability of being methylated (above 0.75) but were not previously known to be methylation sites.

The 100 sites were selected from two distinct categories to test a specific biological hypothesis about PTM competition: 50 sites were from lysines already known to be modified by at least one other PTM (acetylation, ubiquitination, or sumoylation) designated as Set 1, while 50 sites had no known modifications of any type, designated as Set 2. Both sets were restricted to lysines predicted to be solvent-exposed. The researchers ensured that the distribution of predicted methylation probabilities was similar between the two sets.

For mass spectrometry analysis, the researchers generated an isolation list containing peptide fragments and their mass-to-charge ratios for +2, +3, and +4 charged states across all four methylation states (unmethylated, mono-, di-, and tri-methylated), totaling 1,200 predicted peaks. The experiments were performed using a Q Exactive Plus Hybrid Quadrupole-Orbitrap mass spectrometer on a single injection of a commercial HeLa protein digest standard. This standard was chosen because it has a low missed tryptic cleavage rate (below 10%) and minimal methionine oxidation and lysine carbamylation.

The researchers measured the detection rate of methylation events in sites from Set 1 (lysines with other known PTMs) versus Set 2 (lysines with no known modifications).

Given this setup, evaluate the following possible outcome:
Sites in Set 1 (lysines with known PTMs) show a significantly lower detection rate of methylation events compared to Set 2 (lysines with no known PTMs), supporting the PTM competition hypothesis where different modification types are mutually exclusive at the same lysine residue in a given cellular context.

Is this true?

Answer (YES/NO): YES